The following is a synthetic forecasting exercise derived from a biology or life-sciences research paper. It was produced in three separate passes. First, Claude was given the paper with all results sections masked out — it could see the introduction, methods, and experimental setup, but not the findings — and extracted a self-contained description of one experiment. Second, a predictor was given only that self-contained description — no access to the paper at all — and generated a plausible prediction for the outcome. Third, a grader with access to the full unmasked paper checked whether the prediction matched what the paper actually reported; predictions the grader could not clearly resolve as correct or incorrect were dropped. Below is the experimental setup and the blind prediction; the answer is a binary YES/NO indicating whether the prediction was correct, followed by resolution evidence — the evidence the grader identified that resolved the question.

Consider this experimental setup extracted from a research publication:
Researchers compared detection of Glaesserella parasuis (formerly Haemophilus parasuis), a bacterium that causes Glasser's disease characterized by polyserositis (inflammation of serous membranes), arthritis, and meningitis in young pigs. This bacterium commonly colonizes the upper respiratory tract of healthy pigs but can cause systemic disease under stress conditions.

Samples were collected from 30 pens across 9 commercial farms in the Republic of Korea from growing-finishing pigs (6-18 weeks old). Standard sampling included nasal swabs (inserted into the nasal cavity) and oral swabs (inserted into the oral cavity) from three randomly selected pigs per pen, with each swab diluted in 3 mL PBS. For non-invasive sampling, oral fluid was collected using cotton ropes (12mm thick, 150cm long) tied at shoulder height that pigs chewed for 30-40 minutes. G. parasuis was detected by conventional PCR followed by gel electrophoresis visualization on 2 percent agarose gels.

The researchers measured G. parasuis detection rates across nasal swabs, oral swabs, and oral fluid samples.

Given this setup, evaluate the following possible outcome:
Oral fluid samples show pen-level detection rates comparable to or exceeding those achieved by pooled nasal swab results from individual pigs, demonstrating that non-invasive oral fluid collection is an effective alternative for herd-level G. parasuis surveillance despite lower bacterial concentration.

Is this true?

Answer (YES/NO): YES